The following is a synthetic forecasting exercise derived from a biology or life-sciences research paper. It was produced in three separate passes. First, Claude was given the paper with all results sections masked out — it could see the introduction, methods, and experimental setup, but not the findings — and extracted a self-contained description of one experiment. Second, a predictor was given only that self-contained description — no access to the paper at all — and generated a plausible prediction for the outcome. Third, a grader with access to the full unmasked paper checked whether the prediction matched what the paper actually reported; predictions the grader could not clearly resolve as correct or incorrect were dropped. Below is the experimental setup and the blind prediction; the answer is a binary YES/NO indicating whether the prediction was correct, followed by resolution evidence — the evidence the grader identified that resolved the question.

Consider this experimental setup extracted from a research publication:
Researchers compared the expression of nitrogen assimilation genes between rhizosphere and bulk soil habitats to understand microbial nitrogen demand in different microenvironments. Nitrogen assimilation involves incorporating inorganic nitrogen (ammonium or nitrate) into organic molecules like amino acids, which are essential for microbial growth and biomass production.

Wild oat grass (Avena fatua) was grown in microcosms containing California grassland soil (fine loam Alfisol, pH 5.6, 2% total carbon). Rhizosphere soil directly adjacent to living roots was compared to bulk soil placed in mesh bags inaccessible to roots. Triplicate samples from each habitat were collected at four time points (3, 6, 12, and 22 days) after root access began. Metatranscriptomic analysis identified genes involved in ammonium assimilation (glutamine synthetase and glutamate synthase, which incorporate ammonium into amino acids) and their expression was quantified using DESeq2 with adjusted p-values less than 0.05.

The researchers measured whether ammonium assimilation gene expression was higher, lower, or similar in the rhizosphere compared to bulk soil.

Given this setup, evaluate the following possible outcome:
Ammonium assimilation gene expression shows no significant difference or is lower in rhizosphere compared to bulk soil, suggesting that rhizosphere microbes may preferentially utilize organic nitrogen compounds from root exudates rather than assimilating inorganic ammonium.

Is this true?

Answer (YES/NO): NO